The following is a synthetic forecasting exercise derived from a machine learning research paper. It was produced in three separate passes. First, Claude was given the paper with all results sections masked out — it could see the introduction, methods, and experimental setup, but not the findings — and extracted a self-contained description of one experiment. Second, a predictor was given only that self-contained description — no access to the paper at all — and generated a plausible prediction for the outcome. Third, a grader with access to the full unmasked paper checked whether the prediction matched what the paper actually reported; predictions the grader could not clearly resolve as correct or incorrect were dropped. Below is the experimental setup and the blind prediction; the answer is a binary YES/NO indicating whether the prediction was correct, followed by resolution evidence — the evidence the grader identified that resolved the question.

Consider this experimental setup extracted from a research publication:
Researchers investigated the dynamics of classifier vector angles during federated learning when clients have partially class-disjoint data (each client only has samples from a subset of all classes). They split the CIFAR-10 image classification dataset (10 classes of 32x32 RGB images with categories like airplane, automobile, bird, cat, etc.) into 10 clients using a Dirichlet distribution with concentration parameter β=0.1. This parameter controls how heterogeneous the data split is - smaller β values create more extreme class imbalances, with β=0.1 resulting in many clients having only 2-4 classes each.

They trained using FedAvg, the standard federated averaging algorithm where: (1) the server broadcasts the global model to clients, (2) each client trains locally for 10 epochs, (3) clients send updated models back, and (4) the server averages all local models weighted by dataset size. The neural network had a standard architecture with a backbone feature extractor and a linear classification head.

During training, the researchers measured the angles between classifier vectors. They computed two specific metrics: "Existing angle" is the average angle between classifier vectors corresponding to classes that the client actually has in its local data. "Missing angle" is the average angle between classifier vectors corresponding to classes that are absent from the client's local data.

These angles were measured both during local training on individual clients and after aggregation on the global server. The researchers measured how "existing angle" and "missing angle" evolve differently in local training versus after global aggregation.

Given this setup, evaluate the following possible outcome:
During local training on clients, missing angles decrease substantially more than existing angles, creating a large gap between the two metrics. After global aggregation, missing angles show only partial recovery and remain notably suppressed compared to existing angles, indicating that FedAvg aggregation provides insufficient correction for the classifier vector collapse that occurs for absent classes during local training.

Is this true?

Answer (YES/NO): NO